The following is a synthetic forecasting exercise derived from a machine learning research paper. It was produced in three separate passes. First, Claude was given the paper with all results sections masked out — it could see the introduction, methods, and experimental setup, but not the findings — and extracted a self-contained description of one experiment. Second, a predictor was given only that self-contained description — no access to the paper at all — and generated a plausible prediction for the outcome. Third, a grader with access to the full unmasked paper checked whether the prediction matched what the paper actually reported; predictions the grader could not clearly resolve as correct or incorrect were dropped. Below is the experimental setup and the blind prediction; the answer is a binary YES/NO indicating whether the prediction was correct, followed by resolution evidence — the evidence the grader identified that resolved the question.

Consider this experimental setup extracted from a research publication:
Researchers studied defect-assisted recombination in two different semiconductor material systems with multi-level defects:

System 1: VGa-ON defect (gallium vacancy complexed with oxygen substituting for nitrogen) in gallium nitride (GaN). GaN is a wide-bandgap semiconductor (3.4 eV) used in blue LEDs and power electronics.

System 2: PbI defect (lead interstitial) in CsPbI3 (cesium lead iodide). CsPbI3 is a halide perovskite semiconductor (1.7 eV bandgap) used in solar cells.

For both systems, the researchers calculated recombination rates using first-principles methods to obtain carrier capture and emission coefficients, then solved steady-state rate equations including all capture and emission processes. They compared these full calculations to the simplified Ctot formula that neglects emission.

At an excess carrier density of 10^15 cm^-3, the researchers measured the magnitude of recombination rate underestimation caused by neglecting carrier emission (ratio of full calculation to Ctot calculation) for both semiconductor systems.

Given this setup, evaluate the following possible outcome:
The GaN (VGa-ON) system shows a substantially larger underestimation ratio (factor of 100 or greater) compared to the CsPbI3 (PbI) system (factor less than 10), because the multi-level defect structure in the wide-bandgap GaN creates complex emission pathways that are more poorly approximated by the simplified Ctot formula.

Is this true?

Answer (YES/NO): NO